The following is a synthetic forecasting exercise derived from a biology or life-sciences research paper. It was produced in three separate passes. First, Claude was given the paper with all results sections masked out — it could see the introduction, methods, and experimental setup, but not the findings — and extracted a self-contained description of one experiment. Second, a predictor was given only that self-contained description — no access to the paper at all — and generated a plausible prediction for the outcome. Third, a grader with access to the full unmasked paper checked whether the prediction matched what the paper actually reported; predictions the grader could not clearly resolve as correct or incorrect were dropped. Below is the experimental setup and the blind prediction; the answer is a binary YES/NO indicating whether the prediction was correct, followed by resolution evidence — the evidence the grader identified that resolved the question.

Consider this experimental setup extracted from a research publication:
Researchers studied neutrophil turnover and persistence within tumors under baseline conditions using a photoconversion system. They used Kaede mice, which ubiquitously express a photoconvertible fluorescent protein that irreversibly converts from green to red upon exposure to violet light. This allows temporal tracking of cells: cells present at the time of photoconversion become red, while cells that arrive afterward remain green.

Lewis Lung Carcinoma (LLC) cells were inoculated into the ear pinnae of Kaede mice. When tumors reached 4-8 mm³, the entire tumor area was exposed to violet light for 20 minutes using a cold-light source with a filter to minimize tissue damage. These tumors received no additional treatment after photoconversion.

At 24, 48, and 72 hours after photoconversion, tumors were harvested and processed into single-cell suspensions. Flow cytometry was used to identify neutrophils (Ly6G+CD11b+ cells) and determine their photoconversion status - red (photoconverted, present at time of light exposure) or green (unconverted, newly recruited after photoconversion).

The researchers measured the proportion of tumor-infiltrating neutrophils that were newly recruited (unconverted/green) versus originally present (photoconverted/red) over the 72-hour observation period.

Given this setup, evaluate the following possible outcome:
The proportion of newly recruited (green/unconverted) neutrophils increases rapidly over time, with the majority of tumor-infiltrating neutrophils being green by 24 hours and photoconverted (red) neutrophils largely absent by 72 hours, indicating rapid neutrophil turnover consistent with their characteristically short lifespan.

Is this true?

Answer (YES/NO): YES